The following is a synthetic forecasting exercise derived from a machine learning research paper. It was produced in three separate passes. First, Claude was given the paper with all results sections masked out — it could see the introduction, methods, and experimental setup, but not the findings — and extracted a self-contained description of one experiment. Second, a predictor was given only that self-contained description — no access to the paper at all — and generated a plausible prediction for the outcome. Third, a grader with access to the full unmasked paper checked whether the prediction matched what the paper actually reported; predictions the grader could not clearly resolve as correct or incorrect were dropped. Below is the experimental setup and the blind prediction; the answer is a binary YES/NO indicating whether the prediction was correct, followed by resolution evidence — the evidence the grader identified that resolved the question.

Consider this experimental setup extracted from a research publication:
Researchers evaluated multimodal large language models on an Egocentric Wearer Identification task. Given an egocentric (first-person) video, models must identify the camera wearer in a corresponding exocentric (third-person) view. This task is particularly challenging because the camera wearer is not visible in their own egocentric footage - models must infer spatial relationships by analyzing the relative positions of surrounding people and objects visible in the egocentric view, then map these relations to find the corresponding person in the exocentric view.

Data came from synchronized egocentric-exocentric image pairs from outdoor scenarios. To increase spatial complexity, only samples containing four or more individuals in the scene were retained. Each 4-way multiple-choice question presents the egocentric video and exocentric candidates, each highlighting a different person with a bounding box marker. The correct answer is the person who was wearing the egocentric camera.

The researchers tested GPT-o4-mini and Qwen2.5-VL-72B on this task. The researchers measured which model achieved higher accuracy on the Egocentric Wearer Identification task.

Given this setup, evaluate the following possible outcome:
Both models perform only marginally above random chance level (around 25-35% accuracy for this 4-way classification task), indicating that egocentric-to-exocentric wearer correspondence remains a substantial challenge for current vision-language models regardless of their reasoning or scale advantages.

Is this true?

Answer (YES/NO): NO